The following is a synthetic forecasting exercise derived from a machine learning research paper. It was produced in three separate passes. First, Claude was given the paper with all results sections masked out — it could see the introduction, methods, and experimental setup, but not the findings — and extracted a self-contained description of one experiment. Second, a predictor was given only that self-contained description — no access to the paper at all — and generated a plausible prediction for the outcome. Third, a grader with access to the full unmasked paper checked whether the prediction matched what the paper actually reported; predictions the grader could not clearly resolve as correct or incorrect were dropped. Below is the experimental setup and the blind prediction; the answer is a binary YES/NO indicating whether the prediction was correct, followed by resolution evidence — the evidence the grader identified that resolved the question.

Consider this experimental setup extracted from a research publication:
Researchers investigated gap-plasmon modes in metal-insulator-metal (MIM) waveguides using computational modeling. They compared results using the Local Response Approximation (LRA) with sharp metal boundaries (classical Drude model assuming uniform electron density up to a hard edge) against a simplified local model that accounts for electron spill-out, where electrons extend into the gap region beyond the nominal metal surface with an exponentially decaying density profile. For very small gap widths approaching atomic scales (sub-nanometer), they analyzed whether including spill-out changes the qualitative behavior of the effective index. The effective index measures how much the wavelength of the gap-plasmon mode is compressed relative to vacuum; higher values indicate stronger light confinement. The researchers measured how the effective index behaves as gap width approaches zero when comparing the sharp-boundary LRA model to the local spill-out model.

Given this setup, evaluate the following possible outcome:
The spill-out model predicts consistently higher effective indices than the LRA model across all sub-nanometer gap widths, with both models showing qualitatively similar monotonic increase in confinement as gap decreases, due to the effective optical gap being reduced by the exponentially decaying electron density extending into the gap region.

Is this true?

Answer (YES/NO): NO